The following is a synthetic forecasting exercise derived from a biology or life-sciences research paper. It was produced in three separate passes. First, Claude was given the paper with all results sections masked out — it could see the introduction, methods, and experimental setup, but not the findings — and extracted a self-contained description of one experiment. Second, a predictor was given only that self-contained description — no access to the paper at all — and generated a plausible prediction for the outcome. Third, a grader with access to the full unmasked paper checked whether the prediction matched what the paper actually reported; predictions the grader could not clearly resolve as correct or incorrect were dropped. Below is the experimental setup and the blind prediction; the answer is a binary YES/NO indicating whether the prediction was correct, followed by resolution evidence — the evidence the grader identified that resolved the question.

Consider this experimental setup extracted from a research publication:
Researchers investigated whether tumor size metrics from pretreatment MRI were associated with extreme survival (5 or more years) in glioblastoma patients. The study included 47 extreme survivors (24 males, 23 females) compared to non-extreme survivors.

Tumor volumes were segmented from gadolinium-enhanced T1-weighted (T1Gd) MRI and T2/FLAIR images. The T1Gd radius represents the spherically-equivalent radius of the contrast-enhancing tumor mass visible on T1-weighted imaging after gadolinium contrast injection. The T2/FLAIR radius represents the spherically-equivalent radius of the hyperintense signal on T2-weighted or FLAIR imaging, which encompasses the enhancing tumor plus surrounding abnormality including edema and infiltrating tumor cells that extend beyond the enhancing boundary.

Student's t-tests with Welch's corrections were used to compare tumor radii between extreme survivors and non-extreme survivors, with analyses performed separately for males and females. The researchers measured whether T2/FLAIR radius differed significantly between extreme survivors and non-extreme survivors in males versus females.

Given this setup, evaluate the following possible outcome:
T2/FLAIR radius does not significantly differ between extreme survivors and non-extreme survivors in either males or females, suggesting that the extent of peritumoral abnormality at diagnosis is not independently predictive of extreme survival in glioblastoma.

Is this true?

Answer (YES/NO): YES